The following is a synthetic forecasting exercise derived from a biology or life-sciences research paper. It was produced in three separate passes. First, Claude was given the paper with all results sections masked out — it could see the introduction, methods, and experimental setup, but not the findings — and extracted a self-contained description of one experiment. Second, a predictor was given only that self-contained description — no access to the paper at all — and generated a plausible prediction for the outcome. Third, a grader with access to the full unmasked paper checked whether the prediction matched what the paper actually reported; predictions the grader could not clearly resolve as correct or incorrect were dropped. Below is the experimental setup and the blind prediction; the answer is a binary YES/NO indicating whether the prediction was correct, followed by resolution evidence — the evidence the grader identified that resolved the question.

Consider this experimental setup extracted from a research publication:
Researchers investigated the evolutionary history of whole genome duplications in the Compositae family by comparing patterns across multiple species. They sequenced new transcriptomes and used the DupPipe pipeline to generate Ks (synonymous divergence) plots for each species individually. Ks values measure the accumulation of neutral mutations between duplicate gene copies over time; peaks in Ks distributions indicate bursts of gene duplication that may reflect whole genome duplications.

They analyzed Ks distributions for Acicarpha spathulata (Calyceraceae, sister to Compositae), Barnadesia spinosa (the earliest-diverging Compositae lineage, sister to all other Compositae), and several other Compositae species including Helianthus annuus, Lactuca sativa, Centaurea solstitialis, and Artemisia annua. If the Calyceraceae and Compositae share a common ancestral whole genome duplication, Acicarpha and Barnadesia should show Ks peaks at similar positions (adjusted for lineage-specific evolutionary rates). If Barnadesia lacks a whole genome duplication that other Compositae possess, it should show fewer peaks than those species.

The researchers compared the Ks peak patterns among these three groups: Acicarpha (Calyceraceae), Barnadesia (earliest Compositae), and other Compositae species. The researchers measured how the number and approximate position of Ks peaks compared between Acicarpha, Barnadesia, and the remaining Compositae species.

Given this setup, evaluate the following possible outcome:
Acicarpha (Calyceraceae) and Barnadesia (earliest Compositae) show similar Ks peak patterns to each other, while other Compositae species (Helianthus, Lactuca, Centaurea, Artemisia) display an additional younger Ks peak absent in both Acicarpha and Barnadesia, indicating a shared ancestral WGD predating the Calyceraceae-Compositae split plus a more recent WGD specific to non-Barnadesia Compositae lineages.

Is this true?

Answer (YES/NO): NO